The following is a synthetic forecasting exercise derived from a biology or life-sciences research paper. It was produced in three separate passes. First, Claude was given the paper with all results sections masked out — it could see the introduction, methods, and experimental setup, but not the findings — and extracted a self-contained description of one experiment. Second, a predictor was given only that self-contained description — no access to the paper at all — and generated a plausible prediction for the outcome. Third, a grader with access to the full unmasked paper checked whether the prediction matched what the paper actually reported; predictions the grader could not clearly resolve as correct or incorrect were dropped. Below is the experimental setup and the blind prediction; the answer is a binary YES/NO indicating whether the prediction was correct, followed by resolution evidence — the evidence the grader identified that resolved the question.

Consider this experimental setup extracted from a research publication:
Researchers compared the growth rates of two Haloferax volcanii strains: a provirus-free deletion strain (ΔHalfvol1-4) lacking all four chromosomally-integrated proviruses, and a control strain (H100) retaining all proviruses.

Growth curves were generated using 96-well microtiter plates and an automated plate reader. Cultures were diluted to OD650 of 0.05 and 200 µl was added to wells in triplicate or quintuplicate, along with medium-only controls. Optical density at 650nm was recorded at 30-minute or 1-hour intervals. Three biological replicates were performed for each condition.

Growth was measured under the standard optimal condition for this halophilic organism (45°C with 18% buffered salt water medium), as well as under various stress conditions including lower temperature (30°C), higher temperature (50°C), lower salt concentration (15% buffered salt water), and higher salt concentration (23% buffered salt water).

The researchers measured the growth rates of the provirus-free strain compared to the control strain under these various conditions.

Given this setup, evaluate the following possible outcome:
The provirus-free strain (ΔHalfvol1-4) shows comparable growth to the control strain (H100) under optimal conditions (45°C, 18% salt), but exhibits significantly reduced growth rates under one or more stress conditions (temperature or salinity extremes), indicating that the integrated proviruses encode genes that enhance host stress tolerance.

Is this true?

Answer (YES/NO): NO